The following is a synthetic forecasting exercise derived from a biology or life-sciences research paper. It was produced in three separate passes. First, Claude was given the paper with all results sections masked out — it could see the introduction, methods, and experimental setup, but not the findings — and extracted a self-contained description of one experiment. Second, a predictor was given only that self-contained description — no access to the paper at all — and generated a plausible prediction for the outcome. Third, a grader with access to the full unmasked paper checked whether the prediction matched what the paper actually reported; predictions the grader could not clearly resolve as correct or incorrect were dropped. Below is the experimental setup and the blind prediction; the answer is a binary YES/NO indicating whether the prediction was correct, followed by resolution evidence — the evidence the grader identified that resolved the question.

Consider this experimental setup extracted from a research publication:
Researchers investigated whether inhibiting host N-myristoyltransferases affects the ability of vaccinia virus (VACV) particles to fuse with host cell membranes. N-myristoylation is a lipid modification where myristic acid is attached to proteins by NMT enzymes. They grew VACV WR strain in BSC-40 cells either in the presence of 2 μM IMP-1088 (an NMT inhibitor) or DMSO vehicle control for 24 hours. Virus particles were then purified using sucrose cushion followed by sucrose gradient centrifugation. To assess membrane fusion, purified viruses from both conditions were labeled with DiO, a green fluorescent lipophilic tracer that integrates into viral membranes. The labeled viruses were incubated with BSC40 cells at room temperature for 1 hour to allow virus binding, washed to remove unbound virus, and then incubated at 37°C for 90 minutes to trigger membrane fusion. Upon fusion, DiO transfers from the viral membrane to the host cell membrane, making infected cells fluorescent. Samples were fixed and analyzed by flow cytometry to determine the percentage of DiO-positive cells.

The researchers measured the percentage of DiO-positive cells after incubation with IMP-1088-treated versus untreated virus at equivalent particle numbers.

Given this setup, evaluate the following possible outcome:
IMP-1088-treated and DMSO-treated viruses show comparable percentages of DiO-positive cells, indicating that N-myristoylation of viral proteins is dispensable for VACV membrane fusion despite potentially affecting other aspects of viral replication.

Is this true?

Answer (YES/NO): NO